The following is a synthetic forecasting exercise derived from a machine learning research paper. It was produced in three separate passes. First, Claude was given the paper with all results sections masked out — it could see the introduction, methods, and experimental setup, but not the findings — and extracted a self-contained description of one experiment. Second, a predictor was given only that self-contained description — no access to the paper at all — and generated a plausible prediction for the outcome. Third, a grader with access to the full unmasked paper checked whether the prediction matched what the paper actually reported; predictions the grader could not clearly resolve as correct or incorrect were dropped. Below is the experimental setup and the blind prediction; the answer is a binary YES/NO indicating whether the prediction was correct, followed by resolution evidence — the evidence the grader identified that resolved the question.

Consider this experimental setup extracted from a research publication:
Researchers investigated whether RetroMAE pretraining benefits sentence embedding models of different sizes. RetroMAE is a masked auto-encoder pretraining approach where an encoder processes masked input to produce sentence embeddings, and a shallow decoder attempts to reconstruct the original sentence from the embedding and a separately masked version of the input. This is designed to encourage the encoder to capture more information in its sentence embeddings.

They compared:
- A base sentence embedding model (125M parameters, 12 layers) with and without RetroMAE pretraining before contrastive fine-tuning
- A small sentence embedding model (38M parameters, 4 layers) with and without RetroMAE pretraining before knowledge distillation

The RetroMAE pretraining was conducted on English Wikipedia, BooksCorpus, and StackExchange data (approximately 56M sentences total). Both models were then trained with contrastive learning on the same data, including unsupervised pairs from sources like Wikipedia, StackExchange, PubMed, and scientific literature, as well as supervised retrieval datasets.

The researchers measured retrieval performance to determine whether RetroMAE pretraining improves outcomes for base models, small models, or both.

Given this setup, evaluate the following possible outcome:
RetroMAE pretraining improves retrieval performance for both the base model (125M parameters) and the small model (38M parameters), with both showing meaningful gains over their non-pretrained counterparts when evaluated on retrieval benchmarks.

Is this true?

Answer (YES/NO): NO